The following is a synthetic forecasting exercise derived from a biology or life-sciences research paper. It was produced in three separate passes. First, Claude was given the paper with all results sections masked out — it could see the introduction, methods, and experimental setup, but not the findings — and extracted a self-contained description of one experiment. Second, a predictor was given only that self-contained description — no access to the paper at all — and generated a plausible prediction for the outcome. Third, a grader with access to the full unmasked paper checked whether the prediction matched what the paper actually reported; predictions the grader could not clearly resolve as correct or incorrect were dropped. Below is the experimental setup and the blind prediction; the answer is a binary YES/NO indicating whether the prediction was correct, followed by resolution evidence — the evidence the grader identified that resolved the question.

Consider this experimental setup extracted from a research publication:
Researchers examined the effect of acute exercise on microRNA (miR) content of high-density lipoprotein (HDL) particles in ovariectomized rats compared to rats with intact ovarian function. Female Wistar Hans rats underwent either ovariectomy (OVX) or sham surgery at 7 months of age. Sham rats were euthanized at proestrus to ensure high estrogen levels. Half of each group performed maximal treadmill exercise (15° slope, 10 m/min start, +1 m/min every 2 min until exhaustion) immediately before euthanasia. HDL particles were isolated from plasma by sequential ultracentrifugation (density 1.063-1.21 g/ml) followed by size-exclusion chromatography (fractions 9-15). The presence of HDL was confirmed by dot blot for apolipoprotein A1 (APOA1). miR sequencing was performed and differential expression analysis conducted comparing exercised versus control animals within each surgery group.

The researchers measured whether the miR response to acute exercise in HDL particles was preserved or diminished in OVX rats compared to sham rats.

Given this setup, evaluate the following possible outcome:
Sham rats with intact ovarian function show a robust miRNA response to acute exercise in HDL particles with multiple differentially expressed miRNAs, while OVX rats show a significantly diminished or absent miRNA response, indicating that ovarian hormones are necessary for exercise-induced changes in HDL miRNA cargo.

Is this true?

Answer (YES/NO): NO